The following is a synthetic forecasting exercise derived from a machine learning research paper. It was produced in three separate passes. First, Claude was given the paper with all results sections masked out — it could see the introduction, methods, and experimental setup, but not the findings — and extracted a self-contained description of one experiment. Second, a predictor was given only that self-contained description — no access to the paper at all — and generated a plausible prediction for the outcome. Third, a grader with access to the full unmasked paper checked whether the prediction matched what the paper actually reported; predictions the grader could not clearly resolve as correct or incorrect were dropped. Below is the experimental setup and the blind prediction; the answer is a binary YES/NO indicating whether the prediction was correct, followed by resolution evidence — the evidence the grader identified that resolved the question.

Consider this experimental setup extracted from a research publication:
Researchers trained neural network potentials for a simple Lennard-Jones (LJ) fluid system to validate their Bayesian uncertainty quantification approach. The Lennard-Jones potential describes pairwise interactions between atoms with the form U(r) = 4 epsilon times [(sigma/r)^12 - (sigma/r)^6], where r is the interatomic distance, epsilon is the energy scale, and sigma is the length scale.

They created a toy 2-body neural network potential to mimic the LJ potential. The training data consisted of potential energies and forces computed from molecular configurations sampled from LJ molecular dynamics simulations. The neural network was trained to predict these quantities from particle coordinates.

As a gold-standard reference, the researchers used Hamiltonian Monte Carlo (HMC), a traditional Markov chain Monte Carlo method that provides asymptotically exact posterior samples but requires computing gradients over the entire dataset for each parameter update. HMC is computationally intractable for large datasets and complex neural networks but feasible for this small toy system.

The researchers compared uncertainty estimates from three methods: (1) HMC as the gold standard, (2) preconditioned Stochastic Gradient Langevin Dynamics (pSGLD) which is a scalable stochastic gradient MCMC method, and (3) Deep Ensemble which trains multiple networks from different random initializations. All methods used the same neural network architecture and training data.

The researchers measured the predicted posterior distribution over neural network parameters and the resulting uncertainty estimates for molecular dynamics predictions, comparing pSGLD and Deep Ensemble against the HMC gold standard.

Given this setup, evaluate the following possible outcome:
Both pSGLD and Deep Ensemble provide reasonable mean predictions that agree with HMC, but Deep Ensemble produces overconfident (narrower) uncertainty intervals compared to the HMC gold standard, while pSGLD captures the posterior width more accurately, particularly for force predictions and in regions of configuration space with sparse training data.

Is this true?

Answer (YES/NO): NO